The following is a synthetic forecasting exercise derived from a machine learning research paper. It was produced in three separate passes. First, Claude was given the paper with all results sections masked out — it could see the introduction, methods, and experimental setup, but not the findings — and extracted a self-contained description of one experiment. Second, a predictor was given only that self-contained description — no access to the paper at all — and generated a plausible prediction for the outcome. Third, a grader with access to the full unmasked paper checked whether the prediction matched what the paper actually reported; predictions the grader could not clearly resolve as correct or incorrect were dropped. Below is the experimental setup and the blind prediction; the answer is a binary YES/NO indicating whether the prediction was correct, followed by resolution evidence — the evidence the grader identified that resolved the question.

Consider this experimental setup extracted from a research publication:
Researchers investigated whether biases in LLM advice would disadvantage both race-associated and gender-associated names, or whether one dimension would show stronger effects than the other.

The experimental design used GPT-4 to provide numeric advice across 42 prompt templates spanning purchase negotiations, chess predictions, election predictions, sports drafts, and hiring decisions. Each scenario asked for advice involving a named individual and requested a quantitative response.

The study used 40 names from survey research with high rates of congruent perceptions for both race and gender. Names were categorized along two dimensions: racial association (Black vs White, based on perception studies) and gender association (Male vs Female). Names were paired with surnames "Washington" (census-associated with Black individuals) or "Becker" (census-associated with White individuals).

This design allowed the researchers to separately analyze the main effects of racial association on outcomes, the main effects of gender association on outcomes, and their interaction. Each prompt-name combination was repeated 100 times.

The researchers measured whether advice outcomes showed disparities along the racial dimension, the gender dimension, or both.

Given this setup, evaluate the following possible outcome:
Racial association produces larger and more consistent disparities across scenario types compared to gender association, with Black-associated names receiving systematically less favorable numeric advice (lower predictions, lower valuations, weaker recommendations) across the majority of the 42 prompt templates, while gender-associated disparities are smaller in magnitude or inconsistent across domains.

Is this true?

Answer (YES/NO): NO